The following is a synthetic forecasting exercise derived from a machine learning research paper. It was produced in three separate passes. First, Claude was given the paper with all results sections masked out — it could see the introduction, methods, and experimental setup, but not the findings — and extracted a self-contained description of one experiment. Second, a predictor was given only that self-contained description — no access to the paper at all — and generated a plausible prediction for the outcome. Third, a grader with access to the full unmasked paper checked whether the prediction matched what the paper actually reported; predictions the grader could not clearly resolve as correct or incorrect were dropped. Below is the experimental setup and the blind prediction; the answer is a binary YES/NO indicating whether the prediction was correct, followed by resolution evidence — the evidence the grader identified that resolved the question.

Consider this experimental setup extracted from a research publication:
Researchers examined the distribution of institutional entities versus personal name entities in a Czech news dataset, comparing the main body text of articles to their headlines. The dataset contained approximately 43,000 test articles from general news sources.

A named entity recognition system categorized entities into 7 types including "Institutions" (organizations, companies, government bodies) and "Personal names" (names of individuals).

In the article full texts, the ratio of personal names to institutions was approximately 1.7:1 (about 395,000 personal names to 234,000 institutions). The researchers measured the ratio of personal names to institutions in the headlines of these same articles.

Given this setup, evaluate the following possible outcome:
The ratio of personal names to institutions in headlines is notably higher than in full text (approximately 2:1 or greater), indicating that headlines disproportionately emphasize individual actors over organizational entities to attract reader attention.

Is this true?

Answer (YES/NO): NO